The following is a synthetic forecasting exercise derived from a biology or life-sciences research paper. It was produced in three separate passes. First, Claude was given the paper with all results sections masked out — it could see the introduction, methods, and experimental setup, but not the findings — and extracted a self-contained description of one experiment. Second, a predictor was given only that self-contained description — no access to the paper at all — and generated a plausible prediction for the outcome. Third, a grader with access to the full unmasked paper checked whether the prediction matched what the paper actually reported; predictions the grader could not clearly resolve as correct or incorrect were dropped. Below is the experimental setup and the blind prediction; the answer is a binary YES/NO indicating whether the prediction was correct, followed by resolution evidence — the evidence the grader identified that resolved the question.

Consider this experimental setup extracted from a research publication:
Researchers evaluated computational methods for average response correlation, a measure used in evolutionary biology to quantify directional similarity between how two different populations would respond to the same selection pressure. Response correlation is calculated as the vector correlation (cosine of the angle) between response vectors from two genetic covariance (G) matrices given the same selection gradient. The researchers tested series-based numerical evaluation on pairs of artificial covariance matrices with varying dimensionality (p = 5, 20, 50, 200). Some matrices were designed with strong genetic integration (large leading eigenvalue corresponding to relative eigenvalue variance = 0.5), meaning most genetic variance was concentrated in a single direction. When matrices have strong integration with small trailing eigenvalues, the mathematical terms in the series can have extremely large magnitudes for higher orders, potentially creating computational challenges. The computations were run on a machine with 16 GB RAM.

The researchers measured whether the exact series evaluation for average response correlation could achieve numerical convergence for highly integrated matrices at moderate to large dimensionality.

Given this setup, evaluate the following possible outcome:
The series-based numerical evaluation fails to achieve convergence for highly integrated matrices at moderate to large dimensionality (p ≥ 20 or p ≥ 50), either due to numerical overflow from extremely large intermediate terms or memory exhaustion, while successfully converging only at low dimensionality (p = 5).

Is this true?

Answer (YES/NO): YES